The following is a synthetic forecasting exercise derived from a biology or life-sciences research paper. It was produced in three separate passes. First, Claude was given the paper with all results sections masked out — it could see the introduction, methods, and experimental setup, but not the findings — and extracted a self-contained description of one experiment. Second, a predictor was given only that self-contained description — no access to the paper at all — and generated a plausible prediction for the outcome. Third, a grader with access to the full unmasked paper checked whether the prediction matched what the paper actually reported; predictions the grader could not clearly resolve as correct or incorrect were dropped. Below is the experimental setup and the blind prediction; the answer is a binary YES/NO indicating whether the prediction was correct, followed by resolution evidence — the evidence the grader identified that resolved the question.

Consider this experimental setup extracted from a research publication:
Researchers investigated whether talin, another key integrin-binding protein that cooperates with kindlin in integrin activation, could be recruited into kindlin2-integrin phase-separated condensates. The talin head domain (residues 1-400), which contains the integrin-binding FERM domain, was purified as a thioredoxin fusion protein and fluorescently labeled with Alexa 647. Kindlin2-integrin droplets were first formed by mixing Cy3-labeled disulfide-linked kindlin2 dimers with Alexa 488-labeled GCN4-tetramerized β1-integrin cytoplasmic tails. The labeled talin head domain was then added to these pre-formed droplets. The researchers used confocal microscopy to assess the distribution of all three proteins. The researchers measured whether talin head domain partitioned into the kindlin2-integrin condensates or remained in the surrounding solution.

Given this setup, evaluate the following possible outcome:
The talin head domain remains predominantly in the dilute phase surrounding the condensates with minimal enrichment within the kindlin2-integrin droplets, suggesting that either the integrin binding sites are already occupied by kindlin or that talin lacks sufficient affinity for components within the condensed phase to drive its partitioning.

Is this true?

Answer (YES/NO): NO